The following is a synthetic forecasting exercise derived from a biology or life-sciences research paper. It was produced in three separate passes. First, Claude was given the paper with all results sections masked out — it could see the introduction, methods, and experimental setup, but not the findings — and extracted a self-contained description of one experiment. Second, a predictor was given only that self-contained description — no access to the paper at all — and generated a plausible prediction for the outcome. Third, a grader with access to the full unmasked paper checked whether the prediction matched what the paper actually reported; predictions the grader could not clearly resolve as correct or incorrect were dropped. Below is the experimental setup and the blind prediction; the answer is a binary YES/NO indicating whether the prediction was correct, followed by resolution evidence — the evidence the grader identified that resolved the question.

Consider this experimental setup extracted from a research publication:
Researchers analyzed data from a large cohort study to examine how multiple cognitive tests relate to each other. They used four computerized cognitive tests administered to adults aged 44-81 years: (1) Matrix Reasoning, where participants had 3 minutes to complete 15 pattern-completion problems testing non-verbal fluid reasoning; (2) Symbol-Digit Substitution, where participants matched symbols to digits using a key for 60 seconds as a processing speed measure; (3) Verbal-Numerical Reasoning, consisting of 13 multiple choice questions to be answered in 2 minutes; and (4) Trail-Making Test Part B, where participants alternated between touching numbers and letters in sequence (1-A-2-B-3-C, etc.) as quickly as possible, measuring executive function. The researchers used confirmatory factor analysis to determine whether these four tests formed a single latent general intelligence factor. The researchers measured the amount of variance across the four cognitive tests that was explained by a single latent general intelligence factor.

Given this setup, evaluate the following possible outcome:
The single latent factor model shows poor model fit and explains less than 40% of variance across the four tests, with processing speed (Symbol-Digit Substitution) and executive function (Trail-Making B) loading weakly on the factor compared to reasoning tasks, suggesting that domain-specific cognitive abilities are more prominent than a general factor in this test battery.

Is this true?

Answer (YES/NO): NO